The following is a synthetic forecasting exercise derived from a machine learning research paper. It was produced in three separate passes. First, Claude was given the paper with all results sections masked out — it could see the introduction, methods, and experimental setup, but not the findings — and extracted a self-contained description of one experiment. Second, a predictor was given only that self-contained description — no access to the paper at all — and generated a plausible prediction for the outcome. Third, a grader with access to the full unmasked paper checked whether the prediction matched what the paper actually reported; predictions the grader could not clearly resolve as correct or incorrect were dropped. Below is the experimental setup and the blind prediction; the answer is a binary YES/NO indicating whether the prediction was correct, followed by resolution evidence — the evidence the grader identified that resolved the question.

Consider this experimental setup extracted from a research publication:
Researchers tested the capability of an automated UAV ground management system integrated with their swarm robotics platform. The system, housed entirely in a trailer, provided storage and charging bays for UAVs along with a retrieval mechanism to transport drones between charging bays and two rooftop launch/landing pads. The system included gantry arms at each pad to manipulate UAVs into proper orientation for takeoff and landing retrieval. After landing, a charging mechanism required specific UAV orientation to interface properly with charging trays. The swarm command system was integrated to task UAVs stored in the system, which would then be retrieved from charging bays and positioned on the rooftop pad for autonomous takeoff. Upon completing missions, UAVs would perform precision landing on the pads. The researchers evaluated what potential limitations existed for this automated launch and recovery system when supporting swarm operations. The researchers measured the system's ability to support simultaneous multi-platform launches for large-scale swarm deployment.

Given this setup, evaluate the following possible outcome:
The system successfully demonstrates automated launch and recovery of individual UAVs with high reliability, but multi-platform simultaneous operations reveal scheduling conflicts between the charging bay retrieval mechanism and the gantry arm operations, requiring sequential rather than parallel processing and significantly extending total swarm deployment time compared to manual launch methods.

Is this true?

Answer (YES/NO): NO